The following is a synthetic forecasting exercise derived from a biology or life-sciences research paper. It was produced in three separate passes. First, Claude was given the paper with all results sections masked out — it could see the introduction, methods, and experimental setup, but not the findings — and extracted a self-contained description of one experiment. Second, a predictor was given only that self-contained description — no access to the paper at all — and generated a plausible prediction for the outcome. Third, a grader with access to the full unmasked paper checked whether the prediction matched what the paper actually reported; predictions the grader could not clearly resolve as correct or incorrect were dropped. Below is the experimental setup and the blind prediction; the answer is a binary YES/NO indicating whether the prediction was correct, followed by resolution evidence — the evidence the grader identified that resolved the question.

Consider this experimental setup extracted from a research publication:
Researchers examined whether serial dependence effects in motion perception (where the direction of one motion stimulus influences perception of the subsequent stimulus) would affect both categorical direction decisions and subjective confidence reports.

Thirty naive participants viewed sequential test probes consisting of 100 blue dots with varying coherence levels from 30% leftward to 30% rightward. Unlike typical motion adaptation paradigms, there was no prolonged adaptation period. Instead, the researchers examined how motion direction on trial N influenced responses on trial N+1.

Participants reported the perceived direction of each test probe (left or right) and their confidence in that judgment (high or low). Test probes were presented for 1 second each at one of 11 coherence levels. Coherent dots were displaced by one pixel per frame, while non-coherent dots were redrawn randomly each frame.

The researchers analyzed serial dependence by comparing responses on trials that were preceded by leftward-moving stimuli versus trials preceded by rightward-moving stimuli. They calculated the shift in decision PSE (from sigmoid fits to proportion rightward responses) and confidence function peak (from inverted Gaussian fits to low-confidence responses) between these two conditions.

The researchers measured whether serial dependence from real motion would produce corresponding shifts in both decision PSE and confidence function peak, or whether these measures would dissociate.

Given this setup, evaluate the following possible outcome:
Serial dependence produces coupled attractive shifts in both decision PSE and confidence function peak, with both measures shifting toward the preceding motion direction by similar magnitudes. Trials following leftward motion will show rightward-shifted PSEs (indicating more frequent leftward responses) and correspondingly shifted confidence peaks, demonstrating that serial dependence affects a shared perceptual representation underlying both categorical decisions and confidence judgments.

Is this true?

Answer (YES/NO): NO